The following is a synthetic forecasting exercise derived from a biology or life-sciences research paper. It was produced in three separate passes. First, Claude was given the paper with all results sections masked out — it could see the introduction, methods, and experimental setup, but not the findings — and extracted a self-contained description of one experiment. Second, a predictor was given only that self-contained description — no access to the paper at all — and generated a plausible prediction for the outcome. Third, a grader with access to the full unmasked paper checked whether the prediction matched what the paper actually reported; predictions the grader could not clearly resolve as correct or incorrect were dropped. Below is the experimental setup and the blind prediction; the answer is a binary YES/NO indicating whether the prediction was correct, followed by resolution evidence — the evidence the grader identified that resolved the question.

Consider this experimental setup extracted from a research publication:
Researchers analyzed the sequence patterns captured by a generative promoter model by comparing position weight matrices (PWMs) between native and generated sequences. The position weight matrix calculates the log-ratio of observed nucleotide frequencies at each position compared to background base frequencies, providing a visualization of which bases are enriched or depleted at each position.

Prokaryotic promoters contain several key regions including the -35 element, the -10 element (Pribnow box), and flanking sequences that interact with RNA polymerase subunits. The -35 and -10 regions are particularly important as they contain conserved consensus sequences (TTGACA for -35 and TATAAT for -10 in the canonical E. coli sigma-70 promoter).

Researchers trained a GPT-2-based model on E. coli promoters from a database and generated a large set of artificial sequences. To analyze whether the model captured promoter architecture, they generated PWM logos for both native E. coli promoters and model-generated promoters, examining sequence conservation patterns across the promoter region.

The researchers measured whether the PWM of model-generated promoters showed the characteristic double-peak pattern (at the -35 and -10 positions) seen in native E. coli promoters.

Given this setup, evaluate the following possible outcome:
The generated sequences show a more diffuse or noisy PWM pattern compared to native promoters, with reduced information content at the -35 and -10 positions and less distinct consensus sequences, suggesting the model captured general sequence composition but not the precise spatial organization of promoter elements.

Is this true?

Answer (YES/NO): NO